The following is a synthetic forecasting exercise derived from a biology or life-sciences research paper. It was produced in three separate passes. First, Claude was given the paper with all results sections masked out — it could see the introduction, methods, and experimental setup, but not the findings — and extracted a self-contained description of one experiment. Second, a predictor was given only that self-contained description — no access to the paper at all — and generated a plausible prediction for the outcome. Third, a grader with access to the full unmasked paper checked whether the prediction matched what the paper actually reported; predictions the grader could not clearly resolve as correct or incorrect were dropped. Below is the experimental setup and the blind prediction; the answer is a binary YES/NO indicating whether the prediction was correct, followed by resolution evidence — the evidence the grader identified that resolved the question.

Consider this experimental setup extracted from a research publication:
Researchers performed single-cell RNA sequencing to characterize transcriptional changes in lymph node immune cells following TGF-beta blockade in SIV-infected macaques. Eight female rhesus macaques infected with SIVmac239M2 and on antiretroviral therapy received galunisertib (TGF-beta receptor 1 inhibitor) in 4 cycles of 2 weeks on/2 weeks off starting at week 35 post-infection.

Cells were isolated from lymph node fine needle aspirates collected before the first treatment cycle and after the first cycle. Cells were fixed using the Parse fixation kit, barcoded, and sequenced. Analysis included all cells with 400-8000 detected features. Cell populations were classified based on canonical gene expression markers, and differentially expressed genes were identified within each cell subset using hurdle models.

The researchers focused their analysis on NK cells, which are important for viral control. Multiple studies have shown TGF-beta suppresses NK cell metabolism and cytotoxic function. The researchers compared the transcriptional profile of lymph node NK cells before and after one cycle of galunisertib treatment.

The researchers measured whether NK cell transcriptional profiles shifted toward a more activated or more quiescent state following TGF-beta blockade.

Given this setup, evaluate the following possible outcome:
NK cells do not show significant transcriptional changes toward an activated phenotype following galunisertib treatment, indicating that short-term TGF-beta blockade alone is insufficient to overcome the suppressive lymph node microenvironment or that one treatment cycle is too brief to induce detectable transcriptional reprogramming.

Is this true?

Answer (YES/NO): NO